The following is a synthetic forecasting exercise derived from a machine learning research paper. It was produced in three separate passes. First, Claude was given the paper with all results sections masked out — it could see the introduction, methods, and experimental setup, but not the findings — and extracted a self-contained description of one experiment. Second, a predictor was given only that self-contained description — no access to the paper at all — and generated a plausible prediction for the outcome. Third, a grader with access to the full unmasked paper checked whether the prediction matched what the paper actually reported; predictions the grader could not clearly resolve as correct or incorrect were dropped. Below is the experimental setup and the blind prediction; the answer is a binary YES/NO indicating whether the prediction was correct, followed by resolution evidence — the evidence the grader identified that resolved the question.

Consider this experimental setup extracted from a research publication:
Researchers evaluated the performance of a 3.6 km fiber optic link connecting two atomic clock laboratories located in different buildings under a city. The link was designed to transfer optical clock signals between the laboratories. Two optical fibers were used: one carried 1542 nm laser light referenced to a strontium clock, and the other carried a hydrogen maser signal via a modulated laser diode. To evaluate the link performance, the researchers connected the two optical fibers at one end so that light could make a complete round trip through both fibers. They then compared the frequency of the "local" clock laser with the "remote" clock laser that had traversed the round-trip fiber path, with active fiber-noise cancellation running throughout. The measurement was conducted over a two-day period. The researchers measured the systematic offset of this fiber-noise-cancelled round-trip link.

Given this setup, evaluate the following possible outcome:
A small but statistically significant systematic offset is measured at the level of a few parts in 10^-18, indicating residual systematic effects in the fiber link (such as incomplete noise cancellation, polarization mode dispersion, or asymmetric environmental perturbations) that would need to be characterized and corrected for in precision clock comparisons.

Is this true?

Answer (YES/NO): NO